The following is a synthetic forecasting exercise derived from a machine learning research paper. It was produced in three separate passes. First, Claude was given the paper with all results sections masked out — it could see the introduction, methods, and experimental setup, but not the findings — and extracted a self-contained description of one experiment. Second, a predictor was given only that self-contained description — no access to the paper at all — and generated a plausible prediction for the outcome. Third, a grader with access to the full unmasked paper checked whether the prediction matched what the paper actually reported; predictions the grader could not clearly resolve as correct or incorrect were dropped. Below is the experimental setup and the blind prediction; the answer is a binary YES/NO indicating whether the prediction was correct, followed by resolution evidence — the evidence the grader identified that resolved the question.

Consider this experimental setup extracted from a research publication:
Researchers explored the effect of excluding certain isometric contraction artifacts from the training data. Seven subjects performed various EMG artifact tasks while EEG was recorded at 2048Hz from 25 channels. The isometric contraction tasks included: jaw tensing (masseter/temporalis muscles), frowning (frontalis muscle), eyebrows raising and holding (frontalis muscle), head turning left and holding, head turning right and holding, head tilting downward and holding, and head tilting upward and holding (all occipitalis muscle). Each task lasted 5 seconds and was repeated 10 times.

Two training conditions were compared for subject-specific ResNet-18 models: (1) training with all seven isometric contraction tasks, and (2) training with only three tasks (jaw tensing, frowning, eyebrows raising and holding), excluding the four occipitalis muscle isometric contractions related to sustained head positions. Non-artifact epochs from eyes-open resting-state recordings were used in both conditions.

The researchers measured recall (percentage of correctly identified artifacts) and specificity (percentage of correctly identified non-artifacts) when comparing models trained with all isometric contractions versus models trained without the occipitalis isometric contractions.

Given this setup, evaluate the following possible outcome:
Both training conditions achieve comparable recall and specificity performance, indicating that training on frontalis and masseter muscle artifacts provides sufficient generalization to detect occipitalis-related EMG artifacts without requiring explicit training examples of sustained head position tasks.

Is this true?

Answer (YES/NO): NO